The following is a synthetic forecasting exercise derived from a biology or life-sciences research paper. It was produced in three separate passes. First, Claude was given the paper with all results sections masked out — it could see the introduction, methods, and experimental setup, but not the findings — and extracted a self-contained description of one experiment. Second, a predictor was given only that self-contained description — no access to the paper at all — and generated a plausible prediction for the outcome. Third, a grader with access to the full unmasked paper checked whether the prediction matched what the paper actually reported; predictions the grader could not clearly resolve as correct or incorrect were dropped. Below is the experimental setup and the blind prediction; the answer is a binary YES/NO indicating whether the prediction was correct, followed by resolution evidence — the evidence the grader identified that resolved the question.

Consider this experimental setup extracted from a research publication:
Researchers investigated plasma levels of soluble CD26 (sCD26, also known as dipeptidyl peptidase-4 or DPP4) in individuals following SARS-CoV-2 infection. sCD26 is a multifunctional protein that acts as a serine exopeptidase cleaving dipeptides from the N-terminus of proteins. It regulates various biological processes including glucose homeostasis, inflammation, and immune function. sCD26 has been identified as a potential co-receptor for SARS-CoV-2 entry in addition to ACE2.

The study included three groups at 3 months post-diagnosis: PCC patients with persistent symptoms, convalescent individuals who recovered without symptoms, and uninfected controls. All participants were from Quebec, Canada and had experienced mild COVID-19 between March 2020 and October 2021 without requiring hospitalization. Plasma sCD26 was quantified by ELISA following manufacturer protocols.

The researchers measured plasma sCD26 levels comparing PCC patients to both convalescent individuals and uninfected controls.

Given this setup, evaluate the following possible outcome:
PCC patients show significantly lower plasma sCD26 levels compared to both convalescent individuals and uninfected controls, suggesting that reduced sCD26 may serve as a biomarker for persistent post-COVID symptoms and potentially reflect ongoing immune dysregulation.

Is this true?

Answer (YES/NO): NO